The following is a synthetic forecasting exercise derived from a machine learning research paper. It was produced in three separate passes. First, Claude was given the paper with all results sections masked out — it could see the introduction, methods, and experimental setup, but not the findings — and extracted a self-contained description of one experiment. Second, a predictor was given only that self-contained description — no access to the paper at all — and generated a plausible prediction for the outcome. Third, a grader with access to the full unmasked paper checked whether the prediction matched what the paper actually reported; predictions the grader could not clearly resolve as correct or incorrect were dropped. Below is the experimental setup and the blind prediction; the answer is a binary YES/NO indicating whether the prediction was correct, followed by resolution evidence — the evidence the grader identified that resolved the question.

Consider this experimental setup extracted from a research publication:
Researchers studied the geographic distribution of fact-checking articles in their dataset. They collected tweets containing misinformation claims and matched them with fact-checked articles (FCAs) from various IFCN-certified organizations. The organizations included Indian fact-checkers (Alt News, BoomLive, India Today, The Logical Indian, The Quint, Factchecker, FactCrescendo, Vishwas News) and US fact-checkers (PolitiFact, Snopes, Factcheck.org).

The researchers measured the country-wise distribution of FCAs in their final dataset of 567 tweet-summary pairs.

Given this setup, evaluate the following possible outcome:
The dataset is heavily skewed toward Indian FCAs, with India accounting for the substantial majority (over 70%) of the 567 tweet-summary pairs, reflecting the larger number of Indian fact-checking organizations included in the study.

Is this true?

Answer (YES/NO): YES